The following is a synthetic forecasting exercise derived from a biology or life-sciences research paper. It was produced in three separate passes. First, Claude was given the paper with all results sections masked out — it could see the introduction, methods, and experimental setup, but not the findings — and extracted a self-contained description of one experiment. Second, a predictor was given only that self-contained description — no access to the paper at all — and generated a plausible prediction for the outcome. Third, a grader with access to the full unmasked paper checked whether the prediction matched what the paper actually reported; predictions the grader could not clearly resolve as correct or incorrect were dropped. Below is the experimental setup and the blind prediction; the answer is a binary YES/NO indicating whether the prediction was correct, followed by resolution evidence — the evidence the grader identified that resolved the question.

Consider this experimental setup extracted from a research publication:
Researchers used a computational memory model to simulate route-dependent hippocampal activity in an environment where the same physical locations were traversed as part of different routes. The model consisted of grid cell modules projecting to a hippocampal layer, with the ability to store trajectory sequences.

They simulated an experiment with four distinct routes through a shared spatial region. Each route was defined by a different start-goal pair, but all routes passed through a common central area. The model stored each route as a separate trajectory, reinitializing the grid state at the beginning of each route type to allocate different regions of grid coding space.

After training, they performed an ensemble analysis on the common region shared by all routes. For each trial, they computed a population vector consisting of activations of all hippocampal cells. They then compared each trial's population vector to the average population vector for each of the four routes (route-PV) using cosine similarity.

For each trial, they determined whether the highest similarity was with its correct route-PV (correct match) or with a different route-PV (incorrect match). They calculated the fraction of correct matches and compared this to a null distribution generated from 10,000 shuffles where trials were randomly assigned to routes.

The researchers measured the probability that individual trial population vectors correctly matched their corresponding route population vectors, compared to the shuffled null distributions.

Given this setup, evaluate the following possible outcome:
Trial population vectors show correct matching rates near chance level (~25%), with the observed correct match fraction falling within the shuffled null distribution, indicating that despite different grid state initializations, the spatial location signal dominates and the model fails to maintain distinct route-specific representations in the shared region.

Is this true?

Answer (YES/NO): NO